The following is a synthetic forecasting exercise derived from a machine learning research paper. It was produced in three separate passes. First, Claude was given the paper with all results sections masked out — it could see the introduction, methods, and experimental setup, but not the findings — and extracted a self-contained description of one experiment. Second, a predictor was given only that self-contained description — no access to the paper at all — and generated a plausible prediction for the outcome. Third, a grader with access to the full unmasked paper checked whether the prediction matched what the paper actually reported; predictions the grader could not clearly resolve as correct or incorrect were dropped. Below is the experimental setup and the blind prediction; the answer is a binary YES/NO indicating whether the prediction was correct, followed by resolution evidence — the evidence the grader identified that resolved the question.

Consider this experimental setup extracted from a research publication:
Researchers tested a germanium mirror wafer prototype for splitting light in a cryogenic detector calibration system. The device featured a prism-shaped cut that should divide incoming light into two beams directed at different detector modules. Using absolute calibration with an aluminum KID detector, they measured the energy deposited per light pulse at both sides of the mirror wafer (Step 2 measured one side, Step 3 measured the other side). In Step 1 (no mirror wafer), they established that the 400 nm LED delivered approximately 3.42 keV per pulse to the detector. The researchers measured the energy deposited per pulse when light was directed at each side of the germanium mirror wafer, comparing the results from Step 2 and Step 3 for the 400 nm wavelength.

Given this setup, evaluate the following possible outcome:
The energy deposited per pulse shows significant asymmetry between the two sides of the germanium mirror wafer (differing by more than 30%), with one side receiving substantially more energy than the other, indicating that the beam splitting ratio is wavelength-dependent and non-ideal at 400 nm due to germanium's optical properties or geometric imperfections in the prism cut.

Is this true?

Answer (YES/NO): NO